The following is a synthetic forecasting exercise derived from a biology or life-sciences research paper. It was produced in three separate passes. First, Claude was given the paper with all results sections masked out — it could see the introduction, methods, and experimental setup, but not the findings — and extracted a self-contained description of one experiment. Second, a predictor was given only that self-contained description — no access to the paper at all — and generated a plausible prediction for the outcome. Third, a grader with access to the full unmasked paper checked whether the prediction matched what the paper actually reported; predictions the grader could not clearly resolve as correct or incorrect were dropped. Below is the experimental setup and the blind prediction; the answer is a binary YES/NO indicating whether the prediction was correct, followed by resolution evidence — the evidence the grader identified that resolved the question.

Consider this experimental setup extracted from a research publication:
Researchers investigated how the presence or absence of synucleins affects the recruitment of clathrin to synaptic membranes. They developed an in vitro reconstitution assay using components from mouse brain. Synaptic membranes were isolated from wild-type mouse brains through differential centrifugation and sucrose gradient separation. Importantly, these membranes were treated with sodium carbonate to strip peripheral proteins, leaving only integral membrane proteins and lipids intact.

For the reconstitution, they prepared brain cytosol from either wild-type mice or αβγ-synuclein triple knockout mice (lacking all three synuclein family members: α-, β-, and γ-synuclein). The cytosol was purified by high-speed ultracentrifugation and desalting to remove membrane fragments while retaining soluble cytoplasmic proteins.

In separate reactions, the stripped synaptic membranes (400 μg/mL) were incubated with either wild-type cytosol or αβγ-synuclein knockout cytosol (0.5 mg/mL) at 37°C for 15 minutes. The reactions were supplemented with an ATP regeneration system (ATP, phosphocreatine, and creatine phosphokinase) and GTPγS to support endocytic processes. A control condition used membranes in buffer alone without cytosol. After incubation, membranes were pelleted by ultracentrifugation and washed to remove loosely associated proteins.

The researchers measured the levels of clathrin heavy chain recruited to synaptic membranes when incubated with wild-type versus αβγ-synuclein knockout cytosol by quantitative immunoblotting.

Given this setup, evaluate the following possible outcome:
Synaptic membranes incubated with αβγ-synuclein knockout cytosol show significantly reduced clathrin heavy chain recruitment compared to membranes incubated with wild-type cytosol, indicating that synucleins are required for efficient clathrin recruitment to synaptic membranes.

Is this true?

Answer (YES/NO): NO